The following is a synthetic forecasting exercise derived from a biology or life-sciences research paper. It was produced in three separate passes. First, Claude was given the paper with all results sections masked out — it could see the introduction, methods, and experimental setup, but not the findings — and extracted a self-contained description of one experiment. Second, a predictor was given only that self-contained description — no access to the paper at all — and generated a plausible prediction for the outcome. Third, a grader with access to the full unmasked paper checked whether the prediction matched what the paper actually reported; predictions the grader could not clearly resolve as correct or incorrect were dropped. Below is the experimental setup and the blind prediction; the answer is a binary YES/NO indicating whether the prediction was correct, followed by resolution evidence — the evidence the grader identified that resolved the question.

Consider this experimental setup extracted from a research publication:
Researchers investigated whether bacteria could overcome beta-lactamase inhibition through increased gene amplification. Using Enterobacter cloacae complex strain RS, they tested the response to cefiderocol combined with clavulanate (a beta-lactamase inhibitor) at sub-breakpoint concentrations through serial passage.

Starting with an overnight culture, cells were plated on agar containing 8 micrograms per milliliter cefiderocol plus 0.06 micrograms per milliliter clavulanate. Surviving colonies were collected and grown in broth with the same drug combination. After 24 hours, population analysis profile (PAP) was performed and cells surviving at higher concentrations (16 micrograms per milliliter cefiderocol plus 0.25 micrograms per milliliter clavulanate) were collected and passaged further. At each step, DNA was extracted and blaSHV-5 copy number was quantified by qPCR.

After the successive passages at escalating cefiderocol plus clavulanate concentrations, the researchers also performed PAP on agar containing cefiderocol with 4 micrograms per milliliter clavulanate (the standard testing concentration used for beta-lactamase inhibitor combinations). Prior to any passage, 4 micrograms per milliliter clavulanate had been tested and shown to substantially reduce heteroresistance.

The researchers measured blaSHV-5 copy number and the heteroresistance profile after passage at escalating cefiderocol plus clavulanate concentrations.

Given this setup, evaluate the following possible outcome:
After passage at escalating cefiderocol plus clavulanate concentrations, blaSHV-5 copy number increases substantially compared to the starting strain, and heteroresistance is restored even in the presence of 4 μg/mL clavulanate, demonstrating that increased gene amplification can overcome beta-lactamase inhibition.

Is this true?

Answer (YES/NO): YES